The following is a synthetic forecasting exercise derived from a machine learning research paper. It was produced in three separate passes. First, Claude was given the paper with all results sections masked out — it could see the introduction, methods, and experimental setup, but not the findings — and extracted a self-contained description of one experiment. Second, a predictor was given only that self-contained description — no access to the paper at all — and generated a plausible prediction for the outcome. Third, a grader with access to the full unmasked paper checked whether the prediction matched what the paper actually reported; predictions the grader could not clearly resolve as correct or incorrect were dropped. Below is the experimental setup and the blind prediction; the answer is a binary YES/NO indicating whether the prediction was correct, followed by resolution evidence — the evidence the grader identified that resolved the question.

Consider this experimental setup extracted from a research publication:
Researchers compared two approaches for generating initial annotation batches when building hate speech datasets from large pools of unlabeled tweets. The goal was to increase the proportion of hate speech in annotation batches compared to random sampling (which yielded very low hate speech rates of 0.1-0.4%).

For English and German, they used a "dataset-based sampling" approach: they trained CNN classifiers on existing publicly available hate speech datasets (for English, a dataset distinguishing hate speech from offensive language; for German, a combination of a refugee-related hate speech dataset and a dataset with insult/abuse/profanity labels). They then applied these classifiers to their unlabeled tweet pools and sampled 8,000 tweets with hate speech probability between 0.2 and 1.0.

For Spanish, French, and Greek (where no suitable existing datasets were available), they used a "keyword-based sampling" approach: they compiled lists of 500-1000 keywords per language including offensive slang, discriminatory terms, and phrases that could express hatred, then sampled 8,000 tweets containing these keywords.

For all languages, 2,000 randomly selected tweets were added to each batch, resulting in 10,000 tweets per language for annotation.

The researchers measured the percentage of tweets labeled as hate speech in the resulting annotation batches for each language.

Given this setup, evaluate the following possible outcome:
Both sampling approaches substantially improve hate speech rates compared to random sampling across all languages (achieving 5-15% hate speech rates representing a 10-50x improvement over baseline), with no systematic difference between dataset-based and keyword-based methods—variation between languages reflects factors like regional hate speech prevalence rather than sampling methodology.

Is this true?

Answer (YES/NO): NO